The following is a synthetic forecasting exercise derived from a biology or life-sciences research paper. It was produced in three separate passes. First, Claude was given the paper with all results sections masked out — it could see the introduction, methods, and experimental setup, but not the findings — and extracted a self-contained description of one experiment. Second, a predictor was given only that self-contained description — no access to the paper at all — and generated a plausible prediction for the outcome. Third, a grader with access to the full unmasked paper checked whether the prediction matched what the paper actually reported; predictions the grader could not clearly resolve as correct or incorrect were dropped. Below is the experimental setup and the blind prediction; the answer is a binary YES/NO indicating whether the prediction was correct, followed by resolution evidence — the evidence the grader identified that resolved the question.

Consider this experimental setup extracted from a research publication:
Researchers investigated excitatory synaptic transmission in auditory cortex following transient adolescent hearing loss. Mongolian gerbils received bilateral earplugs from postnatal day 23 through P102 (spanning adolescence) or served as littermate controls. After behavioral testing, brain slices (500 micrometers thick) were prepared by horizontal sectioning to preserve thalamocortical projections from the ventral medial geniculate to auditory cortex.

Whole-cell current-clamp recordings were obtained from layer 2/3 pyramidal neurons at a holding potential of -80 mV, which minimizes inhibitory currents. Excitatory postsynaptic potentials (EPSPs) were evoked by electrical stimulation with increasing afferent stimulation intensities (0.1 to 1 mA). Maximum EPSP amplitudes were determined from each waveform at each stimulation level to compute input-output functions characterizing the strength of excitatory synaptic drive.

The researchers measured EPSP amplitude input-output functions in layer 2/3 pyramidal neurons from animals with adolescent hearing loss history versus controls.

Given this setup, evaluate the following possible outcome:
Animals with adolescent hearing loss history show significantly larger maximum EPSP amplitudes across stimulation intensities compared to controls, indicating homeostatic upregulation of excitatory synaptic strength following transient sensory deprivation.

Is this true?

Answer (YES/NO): YES